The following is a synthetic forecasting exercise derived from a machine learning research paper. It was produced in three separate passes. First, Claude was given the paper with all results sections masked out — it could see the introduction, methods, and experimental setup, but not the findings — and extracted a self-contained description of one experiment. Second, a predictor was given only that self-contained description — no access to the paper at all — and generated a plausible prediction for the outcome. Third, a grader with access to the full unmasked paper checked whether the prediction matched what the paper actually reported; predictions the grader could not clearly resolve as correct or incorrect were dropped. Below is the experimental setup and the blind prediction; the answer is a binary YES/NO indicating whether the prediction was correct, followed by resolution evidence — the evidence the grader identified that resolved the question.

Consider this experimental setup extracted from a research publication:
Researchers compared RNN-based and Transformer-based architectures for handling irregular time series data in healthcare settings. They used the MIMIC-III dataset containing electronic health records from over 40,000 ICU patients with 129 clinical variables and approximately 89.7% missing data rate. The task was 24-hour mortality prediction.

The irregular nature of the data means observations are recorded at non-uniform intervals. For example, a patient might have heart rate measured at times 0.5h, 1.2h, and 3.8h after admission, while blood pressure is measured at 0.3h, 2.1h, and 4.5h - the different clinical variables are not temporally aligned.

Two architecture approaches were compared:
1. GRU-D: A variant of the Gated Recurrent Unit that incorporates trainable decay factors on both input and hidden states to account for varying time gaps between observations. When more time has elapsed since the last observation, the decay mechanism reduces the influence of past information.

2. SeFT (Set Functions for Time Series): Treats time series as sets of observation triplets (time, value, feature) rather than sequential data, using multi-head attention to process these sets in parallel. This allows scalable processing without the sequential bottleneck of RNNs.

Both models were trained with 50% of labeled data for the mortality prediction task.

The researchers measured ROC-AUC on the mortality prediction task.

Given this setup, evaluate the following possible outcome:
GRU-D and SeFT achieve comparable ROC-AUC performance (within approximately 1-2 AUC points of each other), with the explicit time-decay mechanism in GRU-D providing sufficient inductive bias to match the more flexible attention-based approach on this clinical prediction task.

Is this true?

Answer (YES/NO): YES